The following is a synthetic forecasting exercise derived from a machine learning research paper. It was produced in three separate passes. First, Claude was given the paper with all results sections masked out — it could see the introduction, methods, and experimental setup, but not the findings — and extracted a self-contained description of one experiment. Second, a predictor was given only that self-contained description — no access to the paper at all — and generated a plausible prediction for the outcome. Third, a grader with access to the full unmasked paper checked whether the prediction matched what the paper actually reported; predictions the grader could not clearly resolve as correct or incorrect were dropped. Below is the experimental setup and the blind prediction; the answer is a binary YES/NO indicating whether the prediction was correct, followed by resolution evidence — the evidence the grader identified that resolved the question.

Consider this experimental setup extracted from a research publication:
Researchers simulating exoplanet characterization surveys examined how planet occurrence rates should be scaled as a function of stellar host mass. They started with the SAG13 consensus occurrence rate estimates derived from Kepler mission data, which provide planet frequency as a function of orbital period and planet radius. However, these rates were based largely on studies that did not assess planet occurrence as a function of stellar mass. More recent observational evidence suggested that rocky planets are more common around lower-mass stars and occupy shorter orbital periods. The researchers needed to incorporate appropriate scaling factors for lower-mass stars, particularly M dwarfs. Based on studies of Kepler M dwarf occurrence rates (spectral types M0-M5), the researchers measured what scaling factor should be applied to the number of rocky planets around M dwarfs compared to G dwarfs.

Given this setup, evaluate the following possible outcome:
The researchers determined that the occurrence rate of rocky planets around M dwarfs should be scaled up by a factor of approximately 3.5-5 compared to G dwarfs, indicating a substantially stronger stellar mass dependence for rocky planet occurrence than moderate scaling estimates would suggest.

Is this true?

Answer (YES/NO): YES